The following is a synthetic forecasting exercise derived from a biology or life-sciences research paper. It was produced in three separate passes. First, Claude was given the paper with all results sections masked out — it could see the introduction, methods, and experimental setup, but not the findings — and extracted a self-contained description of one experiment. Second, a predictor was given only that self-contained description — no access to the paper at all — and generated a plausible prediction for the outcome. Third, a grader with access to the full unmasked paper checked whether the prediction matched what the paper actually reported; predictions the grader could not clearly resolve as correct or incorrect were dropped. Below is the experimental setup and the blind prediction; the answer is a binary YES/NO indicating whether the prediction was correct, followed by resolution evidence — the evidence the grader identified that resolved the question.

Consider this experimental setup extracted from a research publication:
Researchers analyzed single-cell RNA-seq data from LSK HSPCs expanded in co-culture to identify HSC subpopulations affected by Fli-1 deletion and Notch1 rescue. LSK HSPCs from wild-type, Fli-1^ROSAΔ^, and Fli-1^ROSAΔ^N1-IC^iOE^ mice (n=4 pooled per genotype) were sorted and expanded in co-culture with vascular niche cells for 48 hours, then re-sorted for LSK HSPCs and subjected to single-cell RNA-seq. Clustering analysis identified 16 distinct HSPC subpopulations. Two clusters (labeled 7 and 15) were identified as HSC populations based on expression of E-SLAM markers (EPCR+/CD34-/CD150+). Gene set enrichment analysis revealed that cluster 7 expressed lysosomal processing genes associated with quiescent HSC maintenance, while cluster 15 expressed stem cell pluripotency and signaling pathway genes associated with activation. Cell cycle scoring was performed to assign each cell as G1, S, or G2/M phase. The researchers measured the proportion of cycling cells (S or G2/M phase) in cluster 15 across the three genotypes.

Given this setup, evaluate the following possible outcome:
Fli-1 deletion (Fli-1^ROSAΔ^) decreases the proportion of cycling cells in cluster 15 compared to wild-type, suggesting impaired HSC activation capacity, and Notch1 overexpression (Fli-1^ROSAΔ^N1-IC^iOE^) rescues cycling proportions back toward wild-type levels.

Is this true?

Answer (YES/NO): YES